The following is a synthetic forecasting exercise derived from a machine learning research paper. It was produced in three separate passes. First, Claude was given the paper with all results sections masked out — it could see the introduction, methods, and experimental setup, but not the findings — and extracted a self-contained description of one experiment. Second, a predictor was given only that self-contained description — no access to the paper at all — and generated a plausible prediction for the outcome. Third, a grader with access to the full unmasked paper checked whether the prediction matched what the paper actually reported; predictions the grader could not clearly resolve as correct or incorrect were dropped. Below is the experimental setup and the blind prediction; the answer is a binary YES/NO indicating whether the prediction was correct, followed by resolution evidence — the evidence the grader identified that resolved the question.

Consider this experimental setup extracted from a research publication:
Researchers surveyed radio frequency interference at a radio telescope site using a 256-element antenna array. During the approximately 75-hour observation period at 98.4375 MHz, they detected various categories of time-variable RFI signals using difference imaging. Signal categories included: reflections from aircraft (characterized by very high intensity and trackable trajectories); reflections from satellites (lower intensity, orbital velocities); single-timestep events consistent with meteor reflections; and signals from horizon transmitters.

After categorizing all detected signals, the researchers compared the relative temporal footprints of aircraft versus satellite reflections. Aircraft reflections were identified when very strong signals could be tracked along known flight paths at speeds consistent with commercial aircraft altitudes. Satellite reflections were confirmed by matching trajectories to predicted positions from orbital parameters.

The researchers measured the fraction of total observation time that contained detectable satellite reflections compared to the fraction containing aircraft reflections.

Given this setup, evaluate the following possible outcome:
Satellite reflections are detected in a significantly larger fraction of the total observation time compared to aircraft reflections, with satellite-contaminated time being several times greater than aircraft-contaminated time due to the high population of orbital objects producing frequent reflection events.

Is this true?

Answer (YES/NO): NO